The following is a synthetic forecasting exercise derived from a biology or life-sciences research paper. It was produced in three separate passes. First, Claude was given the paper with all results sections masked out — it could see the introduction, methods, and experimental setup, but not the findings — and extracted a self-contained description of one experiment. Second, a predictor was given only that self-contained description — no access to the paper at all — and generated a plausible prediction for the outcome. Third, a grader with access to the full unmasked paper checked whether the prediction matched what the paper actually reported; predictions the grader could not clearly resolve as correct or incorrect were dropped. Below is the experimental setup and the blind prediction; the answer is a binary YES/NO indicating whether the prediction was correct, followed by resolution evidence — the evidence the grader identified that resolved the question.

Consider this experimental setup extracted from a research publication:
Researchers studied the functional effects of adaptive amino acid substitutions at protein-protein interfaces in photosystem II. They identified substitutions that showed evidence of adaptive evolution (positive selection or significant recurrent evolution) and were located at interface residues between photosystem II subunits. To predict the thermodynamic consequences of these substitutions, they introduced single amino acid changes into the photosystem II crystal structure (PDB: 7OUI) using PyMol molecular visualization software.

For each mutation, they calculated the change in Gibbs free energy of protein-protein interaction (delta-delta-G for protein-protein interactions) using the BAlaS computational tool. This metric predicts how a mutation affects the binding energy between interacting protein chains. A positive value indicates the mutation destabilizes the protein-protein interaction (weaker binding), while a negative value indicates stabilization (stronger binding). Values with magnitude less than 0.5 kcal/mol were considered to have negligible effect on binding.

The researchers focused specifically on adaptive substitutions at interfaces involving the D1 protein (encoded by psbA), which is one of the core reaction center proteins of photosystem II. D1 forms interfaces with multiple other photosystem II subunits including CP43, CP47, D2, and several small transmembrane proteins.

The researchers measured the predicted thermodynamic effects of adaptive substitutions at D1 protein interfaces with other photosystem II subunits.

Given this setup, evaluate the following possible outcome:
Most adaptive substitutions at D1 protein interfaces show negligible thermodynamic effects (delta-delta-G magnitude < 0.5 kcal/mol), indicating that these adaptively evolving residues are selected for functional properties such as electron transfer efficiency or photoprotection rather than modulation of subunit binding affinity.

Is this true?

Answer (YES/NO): NO